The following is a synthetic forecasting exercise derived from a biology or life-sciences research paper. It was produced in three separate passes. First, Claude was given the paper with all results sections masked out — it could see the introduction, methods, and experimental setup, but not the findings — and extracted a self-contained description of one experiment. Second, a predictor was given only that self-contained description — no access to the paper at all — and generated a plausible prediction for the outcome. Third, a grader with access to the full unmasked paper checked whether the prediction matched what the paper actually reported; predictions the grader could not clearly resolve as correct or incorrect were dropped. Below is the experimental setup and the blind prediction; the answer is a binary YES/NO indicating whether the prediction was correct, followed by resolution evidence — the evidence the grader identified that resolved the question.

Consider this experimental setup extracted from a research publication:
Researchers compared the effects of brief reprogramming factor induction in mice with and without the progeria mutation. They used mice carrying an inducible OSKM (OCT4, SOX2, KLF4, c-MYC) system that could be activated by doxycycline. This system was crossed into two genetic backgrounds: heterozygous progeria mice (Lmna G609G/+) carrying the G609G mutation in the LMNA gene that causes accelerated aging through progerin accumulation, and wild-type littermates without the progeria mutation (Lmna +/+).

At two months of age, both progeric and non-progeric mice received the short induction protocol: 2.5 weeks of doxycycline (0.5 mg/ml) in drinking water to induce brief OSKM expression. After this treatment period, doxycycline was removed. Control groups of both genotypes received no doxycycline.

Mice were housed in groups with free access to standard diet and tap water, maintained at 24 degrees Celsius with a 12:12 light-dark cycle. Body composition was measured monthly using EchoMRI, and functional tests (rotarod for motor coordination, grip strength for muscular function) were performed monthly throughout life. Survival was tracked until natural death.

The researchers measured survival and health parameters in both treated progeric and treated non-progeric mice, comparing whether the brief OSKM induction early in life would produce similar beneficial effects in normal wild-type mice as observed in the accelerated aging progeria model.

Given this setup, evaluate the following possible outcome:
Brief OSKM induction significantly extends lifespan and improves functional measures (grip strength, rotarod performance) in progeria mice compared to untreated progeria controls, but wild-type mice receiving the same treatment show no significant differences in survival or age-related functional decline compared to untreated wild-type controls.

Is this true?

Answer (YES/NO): NO